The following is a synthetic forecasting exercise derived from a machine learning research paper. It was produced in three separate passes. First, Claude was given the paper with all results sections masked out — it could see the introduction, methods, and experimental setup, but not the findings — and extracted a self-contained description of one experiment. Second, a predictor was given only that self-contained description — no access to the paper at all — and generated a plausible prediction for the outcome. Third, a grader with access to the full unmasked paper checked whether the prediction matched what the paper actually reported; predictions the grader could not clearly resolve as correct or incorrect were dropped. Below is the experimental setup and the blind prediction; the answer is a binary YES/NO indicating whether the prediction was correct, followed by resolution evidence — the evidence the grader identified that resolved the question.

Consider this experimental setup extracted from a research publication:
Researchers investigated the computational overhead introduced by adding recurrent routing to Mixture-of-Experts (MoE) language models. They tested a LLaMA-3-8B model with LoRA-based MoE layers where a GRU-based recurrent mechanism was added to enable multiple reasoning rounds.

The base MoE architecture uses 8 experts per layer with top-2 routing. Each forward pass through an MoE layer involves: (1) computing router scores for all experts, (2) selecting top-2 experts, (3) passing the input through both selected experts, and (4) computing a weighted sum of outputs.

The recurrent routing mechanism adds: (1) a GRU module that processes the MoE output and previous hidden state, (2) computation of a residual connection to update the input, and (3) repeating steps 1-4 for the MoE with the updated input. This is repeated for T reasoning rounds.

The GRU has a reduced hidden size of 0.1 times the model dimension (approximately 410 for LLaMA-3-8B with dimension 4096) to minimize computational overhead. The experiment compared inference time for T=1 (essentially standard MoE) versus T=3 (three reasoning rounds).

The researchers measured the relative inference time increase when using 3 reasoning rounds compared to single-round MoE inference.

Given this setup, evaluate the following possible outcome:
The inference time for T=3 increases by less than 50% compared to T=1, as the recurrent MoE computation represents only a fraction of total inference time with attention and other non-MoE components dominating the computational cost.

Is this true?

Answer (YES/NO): YES